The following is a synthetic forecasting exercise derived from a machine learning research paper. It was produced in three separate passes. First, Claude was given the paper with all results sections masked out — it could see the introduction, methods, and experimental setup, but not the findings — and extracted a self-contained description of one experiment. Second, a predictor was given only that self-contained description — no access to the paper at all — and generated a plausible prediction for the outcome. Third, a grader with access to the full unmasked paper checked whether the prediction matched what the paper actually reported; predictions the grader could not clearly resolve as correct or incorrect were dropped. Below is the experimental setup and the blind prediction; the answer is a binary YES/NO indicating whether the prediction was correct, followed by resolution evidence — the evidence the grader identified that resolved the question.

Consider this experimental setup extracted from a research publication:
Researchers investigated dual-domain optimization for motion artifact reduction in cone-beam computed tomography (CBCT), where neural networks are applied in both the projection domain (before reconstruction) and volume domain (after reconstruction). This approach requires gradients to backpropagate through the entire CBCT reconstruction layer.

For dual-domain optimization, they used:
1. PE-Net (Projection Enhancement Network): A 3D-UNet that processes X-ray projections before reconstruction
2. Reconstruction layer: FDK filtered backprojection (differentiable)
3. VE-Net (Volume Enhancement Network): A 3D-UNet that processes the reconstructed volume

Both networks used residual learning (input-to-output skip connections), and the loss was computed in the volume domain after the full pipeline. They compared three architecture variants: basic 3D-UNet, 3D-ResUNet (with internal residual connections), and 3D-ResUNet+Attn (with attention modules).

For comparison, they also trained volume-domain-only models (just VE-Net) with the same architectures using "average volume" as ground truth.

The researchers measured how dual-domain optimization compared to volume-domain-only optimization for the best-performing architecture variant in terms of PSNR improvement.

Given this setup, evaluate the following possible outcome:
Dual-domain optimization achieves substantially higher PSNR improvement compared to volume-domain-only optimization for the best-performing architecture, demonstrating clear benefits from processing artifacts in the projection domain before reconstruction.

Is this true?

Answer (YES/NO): NO